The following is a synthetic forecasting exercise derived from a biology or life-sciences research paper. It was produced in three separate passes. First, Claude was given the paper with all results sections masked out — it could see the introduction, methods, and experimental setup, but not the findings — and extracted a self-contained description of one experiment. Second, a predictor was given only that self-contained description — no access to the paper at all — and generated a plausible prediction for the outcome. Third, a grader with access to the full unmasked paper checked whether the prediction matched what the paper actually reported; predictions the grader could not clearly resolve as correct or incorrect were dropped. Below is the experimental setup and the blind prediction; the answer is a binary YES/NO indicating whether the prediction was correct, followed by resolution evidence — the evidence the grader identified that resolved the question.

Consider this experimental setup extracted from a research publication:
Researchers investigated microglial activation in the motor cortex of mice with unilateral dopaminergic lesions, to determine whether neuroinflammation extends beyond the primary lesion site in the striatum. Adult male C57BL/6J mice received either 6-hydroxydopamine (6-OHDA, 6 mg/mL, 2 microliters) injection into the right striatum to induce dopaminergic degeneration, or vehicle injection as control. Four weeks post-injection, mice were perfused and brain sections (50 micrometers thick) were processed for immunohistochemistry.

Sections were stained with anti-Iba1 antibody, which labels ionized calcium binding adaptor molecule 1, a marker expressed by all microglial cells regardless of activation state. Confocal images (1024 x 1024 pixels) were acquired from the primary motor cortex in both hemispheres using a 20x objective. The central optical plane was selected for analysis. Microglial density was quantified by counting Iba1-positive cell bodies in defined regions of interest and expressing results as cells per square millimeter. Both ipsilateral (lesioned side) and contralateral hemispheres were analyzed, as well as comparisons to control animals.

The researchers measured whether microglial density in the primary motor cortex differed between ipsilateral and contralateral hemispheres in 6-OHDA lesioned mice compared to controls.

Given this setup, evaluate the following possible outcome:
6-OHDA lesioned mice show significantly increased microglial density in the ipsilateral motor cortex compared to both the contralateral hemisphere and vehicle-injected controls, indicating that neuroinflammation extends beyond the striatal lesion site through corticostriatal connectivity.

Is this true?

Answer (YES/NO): NO